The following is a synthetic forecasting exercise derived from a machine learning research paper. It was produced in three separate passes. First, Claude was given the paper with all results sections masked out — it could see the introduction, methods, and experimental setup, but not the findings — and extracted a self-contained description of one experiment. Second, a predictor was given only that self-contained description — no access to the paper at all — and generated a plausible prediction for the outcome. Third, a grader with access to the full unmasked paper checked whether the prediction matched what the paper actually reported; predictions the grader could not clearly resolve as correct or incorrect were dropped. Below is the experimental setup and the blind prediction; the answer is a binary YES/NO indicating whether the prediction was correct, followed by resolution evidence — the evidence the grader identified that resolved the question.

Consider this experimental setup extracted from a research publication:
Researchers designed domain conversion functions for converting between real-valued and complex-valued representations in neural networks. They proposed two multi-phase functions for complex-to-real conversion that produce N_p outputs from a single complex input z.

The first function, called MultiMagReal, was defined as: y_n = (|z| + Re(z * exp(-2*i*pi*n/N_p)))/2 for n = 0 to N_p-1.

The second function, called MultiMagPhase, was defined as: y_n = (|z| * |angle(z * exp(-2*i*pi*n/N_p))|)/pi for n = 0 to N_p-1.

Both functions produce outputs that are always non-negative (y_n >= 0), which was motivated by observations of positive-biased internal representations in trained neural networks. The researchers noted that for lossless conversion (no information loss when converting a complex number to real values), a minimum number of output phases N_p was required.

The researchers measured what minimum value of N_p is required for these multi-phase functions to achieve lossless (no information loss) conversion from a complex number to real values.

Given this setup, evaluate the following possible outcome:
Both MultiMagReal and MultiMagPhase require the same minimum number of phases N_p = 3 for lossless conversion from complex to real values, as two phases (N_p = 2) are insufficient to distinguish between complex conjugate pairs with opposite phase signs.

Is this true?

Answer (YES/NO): YES